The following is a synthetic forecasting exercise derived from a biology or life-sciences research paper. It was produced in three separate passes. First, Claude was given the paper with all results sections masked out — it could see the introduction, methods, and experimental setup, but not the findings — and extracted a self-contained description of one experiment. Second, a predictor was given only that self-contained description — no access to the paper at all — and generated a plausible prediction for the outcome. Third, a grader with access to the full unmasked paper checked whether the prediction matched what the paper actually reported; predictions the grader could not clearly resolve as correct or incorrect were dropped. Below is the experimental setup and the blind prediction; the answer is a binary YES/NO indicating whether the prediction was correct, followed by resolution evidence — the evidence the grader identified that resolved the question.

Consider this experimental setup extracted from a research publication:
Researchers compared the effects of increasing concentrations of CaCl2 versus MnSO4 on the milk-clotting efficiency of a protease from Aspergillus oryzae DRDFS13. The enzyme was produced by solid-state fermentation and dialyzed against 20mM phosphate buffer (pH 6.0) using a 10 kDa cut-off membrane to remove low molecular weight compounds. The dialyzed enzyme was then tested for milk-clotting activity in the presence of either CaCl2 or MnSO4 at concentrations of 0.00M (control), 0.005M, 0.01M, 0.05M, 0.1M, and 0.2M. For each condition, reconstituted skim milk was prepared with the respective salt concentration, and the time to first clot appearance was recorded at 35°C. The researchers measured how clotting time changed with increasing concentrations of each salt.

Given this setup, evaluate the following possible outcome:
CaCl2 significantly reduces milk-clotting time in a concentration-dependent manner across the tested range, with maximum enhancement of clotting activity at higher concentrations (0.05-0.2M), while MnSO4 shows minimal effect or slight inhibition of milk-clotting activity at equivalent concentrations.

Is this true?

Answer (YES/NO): NO